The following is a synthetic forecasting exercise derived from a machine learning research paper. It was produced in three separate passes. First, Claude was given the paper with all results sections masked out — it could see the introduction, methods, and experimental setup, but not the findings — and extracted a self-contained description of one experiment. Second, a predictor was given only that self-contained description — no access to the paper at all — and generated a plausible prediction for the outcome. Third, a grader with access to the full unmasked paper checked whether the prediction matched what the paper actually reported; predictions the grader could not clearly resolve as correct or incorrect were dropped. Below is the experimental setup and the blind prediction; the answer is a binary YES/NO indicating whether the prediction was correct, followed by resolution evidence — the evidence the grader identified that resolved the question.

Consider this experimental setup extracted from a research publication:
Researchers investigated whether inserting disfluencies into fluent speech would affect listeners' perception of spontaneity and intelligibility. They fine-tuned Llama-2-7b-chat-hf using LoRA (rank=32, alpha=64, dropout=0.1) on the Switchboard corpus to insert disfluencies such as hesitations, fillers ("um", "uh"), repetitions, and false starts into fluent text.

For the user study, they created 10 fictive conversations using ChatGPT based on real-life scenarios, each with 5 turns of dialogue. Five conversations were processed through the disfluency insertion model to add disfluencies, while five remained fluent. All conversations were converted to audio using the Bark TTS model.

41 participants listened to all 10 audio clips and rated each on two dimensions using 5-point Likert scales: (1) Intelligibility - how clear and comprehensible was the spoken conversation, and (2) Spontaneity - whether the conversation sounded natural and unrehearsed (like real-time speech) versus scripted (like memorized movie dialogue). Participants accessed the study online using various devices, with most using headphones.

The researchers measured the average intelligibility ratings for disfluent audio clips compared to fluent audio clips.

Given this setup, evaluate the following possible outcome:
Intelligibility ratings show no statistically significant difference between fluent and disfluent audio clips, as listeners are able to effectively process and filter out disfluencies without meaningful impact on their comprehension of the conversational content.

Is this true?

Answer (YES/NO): NO